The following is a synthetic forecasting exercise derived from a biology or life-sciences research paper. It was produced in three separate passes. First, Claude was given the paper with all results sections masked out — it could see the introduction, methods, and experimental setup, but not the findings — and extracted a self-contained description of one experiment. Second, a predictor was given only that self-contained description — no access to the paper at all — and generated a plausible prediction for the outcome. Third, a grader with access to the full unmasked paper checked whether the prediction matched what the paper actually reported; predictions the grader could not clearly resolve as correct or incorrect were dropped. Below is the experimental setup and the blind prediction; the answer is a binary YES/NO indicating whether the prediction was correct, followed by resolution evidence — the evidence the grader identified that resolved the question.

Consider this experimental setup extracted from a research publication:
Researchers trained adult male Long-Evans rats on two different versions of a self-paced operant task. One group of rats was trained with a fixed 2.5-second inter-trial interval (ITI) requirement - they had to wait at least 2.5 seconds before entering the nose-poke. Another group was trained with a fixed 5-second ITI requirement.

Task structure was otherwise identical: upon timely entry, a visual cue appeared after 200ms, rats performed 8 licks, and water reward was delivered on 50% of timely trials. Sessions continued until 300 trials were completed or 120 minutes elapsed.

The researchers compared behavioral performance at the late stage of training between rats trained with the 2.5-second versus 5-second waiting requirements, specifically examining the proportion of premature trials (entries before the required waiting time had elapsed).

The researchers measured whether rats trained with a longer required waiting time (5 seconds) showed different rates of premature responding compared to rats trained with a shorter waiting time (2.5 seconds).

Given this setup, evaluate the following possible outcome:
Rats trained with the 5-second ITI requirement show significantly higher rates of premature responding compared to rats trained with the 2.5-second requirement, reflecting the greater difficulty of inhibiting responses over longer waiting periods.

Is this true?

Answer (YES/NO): NO